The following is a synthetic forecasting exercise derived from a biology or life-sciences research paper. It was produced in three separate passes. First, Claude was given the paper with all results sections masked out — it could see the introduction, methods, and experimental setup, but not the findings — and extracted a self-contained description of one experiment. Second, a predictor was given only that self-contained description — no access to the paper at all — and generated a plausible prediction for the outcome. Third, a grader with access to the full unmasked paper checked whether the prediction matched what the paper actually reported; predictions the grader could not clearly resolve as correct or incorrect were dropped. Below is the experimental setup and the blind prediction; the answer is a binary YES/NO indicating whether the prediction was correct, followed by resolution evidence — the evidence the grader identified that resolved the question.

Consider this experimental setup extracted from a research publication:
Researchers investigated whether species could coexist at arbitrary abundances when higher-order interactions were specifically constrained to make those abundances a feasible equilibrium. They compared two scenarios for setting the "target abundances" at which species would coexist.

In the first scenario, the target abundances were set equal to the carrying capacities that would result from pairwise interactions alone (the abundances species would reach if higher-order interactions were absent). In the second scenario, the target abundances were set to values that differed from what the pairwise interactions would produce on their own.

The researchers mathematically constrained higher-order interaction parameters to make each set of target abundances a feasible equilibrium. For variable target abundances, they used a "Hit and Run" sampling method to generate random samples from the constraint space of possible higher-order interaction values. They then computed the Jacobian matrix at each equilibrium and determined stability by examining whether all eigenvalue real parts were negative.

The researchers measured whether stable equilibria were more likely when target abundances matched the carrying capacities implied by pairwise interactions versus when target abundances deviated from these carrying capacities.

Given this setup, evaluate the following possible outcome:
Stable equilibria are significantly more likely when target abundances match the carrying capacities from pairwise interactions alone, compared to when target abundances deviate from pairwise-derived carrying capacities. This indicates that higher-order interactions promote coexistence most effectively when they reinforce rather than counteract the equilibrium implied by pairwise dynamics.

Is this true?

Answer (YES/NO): YES